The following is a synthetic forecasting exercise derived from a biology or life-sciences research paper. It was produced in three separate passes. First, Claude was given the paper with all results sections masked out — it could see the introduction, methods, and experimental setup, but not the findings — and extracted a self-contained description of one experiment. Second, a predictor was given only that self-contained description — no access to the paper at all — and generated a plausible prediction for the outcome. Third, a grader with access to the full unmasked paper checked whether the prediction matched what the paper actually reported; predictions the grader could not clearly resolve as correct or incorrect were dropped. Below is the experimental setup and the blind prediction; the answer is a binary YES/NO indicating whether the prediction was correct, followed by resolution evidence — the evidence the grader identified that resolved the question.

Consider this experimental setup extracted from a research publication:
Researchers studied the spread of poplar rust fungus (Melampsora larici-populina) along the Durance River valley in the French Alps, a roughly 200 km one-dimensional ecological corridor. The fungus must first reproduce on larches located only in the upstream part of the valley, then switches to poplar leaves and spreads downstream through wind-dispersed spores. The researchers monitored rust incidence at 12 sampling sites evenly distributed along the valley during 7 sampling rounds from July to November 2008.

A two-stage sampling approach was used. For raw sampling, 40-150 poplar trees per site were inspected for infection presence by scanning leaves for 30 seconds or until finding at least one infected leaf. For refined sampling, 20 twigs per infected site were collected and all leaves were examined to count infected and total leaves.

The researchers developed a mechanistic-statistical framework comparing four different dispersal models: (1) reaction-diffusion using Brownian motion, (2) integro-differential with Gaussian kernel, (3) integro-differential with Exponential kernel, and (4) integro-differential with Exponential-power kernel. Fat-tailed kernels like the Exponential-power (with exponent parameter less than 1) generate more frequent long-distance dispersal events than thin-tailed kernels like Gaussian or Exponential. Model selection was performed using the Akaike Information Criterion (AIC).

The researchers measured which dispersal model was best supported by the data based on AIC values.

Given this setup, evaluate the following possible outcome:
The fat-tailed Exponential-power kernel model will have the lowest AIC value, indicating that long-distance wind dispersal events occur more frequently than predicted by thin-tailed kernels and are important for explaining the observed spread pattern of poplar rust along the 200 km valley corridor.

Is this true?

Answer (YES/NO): YES